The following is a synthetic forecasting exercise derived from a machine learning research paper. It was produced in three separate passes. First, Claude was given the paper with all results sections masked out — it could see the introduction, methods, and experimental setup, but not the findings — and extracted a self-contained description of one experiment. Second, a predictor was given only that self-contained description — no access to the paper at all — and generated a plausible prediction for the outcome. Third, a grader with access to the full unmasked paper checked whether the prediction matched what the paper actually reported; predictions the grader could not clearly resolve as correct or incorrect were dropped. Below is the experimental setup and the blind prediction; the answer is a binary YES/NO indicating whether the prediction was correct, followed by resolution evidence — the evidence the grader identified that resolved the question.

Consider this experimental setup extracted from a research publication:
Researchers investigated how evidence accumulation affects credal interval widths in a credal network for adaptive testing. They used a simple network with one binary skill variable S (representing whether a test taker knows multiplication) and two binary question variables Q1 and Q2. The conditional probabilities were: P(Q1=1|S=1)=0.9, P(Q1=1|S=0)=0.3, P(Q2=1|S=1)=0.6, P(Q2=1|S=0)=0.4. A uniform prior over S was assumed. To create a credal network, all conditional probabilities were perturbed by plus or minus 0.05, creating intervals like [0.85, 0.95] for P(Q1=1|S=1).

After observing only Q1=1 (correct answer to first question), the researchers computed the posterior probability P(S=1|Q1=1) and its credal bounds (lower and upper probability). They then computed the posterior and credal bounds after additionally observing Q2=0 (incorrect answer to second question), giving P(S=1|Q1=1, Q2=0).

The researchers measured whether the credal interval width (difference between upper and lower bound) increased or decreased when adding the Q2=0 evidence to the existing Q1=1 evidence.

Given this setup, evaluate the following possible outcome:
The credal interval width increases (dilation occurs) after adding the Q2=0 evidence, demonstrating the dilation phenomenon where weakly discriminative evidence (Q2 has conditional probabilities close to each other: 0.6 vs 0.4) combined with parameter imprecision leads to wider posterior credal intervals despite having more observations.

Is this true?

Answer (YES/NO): YES